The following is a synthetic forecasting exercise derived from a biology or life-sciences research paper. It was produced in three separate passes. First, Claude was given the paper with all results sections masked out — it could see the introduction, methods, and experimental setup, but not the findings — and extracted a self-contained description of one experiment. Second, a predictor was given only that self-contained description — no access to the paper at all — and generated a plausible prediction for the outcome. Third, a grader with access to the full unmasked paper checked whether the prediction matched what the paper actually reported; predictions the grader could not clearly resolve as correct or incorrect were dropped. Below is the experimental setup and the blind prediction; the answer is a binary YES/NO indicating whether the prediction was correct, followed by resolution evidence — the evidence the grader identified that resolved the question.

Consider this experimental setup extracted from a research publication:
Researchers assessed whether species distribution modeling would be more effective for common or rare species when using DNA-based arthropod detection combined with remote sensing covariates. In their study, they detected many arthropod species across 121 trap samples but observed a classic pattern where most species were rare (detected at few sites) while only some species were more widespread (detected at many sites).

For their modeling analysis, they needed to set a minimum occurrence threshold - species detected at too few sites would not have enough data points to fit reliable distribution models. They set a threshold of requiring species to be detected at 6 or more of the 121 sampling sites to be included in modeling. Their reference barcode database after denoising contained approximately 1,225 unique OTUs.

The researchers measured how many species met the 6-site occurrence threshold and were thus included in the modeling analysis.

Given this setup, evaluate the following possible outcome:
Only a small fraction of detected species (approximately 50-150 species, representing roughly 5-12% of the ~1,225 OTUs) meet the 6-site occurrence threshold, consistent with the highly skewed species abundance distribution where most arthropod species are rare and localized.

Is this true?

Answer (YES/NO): NO